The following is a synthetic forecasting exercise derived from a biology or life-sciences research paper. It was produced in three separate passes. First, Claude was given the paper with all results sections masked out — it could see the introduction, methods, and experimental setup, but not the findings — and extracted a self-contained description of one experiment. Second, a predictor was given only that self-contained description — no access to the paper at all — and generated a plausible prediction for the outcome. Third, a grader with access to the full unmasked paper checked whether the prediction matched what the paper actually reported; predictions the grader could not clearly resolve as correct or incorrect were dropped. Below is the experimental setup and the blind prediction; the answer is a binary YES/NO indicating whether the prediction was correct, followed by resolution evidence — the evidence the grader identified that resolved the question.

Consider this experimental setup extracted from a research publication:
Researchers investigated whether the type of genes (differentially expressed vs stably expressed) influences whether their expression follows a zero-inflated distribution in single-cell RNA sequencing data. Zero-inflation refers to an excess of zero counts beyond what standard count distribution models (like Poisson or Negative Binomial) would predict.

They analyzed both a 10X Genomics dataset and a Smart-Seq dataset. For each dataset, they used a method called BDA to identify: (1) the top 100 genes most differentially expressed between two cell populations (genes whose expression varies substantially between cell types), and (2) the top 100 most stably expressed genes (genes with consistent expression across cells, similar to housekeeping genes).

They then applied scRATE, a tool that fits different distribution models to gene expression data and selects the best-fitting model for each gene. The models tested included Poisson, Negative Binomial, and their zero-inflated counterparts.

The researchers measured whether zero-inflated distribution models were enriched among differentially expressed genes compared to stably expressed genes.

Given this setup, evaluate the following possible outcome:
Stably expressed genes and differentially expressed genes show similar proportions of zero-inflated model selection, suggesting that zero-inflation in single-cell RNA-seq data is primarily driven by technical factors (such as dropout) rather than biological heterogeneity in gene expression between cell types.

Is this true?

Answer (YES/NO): NO